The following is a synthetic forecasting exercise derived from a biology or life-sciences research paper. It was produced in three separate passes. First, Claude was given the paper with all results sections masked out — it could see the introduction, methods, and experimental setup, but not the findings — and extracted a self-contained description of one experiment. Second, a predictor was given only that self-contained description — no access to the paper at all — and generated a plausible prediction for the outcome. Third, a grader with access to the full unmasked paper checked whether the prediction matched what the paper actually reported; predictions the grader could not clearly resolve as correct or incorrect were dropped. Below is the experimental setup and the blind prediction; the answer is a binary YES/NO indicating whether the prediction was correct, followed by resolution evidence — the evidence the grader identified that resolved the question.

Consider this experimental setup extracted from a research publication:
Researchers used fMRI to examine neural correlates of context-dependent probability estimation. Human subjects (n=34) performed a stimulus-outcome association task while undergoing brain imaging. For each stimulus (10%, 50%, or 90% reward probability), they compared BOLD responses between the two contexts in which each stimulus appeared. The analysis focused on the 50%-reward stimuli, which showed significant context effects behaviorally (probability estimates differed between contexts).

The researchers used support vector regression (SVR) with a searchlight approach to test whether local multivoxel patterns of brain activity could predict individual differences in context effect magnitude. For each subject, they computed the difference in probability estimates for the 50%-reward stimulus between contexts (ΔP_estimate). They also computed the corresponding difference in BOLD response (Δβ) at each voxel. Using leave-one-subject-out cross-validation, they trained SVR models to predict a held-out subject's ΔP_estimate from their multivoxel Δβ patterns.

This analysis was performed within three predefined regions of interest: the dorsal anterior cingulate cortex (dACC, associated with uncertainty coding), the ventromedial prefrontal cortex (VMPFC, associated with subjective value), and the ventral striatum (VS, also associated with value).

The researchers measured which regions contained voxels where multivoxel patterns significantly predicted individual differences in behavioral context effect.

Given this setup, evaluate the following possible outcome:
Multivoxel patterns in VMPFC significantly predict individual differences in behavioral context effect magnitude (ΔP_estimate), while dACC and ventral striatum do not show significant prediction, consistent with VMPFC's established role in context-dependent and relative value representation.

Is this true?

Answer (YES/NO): NO